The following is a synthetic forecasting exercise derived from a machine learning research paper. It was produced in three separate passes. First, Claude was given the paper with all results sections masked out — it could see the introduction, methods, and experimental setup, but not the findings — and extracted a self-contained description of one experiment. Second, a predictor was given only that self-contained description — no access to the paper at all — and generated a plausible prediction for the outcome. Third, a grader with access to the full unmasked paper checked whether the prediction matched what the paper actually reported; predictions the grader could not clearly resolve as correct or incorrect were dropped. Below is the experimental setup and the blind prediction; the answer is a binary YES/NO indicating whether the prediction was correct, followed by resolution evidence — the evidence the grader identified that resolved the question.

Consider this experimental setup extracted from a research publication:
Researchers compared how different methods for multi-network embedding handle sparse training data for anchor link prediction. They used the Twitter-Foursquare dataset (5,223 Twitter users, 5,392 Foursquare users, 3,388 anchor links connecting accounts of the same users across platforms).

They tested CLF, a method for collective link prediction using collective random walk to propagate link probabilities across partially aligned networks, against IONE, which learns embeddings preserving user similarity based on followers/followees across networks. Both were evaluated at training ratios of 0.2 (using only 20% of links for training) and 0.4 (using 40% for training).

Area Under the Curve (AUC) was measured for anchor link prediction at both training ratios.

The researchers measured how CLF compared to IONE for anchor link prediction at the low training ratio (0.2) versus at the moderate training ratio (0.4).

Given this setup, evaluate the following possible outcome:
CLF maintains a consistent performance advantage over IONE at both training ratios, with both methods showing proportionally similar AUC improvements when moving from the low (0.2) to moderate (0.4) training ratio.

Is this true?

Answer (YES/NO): NO